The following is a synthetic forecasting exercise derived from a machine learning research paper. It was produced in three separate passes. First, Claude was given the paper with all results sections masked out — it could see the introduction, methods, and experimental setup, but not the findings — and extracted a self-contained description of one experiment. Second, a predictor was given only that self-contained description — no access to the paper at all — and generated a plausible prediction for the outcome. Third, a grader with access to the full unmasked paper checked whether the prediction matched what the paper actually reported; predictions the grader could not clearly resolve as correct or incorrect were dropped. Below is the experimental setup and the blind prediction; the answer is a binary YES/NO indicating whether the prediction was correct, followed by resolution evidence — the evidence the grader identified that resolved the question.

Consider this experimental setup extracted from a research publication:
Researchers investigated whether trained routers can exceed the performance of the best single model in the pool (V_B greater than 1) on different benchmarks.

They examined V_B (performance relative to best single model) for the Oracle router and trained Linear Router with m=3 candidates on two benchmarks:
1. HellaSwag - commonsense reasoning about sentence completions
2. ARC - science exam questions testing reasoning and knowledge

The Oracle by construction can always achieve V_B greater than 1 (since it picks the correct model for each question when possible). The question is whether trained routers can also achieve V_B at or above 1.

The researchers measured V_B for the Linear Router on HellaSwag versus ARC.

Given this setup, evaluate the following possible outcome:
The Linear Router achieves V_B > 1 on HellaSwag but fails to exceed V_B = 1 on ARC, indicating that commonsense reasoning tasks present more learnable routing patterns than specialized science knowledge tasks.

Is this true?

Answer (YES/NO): NO